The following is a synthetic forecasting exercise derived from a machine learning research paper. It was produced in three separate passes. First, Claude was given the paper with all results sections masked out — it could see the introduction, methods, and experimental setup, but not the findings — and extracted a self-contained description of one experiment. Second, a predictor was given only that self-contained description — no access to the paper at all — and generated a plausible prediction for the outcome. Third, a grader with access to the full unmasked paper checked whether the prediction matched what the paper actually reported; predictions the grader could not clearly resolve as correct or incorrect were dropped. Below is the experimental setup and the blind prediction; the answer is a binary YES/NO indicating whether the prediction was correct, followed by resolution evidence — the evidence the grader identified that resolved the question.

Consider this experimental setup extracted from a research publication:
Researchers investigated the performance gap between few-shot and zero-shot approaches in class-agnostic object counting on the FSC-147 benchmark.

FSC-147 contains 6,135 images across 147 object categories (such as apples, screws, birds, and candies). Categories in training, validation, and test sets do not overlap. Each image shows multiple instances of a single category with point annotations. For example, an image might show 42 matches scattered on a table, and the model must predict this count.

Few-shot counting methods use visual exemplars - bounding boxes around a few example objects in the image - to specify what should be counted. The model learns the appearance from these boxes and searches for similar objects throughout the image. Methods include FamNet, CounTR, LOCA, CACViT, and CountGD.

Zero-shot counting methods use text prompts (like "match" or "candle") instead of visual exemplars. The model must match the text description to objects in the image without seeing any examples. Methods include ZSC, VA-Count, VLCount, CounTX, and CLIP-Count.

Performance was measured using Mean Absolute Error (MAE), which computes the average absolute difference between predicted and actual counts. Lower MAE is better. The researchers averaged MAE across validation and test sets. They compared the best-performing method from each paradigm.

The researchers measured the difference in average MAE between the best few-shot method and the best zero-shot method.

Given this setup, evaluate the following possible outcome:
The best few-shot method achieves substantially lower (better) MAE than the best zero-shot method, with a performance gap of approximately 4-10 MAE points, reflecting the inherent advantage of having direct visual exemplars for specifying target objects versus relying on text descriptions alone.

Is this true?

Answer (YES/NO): NO